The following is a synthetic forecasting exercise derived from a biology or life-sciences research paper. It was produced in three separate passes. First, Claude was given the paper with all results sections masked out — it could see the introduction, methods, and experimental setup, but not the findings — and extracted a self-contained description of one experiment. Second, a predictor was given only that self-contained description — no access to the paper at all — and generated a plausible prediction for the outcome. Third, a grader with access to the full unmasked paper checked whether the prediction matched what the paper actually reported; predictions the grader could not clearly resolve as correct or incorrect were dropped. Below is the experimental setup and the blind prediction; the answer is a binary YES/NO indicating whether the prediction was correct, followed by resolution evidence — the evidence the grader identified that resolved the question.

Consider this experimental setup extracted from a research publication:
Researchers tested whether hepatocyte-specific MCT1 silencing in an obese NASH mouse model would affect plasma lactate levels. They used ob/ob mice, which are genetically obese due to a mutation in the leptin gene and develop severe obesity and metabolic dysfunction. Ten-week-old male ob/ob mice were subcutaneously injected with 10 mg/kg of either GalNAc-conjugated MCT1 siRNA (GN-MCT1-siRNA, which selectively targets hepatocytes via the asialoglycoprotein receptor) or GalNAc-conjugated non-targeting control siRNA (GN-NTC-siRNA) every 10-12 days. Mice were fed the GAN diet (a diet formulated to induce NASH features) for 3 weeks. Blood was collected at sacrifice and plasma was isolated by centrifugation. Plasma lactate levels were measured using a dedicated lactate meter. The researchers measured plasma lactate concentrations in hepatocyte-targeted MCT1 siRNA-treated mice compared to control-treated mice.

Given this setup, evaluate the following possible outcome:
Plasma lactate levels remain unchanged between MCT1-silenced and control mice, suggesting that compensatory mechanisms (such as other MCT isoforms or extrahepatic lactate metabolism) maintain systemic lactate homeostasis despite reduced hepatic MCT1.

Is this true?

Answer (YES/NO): YES